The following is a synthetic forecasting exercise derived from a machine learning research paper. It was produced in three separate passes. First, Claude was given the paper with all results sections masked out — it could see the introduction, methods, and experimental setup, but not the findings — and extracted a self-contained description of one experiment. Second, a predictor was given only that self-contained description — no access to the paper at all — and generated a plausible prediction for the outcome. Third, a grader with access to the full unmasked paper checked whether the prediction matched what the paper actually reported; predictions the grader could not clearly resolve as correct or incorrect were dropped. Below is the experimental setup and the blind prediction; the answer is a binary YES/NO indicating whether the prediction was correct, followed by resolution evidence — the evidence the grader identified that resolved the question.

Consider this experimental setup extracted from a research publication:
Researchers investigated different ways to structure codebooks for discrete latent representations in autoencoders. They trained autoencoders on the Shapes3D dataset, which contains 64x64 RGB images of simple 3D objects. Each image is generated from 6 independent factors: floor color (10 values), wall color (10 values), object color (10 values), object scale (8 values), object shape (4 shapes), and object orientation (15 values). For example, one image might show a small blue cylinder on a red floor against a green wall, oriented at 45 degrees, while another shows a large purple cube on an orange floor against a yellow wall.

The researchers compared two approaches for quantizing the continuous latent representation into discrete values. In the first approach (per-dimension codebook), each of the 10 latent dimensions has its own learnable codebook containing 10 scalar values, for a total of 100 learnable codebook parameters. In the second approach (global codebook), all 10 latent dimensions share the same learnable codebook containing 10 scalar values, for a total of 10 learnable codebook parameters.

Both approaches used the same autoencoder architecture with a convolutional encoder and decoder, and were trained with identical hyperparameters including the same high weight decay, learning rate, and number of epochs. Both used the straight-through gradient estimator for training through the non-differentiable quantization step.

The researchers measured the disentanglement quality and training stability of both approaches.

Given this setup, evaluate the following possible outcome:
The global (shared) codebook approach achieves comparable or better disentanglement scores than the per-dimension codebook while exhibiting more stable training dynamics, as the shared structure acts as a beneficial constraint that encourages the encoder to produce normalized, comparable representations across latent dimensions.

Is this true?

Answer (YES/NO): NO